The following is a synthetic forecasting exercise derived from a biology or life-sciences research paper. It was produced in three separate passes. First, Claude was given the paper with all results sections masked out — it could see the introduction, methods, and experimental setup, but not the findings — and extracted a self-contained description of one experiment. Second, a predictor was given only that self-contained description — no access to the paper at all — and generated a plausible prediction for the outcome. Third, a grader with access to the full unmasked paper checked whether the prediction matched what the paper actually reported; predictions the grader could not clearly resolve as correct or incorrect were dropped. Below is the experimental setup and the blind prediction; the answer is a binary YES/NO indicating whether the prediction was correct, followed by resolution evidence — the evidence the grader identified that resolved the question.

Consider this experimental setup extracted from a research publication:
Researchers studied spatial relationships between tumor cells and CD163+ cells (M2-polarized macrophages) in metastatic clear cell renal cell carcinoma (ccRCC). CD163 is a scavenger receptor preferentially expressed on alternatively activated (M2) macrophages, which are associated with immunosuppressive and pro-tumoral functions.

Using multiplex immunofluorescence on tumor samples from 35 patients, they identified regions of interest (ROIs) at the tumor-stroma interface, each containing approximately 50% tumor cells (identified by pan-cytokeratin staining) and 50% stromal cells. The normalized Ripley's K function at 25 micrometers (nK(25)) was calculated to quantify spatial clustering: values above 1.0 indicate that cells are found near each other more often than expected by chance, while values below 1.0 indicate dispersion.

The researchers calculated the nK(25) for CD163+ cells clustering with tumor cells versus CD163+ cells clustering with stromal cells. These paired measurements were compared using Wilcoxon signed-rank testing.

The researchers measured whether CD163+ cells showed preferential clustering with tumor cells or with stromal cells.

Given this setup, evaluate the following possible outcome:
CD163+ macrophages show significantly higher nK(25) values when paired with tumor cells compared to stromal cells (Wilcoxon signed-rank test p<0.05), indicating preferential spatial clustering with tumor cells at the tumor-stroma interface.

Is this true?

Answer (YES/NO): NO